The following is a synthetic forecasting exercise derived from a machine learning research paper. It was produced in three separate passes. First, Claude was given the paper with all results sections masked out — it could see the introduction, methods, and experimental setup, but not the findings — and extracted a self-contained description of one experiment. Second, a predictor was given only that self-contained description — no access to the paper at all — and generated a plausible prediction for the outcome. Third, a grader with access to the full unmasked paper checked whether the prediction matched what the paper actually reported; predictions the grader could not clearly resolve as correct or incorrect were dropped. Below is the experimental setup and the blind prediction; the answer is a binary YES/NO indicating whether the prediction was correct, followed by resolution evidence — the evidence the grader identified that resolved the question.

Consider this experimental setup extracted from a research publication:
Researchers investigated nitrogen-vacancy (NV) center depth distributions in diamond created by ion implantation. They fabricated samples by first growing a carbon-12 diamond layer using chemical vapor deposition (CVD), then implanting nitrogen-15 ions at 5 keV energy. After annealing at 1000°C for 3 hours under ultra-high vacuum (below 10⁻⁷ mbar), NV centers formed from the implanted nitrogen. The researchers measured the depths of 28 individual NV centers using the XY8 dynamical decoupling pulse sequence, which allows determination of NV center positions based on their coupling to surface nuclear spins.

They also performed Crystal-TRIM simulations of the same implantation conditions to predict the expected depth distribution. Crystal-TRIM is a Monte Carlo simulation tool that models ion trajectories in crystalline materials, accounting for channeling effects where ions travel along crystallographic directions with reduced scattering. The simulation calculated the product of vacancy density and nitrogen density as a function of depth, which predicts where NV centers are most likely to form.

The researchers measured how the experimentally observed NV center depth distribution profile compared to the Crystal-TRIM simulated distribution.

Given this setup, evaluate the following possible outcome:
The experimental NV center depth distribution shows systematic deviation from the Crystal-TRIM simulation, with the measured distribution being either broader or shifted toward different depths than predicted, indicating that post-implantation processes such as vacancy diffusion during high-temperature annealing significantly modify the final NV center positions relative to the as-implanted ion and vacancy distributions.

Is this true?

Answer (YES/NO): NO